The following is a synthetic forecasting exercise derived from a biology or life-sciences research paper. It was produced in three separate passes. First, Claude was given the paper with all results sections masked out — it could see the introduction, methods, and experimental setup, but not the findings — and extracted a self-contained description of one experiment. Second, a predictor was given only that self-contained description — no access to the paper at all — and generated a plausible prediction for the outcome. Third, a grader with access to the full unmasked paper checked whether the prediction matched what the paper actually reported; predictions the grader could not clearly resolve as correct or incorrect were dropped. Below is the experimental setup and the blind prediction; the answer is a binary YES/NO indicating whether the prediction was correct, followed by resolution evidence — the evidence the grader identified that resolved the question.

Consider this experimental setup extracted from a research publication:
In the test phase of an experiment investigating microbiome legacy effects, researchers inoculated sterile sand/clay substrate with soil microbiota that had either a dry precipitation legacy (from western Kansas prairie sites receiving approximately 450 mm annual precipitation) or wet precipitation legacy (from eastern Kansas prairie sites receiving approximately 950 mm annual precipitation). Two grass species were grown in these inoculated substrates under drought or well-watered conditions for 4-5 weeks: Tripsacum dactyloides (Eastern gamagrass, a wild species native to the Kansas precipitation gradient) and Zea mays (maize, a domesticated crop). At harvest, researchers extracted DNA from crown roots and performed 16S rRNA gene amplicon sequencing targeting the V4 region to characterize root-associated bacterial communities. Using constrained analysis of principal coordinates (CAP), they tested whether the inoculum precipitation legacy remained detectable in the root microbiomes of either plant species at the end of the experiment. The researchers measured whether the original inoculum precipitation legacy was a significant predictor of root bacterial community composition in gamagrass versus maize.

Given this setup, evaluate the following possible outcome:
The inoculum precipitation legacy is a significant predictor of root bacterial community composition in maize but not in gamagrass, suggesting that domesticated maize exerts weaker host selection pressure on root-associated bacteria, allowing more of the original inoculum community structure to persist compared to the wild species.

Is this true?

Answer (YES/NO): YES